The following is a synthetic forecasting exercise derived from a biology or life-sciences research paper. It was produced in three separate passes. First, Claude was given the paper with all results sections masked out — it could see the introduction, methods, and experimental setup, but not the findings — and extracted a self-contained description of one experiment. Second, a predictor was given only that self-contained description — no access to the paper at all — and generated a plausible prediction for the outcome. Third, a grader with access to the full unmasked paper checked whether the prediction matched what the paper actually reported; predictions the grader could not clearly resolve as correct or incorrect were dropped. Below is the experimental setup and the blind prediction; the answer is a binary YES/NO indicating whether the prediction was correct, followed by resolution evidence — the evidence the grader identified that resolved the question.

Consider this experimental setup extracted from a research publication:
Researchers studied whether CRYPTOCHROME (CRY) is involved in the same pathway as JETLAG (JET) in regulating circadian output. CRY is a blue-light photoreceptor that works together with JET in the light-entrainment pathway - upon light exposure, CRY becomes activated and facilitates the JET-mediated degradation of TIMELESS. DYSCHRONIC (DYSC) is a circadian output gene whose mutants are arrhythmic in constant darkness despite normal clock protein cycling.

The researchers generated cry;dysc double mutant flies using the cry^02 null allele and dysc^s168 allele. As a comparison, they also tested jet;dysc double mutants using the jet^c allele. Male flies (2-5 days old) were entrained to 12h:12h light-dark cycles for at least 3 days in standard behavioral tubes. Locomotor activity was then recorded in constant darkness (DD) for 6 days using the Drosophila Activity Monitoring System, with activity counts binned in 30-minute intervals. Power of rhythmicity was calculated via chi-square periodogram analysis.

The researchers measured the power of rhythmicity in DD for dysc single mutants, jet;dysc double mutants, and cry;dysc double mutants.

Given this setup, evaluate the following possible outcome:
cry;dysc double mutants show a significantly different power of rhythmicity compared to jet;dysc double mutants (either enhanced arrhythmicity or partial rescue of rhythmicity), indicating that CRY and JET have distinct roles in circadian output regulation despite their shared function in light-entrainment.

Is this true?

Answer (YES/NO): YES